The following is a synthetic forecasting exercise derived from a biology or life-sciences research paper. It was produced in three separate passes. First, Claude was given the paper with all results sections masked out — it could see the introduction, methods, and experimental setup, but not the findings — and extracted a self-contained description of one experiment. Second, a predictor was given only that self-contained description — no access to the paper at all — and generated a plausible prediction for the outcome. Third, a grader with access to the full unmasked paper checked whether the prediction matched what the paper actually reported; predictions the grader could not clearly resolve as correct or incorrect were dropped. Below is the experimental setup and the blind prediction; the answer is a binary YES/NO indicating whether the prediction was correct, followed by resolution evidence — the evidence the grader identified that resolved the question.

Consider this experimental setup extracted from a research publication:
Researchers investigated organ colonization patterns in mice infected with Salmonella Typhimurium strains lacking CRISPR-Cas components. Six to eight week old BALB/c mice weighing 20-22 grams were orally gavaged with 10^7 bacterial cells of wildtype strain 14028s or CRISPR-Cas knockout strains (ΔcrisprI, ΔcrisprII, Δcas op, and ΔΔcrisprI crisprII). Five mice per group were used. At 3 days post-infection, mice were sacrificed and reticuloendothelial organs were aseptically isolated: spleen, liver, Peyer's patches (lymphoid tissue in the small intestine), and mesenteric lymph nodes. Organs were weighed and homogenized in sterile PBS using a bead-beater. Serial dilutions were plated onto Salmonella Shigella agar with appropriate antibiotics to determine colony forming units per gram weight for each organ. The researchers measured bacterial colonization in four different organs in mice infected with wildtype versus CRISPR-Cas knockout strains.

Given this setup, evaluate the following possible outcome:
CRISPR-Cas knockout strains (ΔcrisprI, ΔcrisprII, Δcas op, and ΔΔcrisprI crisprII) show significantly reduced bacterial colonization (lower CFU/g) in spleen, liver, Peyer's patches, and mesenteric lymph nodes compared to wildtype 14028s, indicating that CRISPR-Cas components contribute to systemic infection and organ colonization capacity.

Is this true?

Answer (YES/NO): YES